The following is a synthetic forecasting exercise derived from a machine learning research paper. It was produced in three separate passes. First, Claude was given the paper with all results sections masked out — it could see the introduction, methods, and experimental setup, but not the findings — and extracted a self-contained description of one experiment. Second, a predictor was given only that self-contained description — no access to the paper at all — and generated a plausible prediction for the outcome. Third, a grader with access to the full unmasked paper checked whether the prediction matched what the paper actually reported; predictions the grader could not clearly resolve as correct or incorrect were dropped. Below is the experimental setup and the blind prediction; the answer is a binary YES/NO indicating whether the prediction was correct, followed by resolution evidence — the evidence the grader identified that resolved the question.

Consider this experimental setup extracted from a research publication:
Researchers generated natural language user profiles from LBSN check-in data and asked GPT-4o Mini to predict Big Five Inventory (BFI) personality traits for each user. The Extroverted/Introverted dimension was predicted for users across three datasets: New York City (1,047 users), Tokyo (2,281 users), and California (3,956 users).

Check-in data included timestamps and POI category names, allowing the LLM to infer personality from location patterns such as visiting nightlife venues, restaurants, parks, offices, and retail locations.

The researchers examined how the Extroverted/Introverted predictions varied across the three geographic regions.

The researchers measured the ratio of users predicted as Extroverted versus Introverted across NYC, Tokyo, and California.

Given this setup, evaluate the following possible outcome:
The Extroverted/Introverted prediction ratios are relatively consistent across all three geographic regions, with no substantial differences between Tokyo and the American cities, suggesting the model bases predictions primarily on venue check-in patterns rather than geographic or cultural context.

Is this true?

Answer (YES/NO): NO